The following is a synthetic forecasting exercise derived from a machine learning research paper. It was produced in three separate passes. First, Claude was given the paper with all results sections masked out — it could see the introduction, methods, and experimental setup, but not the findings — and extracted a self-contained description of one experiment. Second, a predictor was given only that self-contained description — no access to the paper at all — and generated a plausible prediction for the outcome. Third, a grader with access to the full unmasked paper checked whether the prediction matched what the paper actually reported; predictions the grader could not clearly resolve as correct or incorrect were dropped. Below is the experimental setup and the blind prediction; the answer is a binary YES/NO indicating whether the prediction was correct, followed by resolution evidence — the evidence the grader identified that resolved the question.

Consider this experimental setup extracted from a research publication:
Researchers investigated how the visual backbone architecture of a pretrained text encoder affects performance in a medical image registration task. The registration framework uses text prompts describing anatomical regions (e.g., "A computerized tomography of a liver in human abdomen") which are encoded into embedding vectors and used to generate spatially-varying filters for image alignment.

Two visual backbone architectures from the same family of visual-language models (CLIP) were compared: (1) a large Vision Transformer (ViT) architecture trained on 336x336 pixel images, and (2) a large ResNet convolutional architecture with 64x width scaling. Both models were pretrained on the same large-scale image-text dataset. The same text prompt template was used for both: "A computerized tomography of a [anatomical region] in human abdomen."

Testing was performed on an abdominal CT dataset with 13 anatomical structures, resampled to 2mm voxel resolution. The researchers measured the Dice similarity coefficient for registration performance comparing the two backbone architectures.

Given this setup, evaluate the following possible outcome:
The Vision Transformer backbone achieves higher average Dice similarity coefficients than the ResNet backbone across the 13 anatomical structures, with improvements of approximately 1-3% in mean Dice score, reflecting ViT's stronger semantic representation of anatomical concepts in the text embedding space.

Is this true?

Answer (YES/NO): NO